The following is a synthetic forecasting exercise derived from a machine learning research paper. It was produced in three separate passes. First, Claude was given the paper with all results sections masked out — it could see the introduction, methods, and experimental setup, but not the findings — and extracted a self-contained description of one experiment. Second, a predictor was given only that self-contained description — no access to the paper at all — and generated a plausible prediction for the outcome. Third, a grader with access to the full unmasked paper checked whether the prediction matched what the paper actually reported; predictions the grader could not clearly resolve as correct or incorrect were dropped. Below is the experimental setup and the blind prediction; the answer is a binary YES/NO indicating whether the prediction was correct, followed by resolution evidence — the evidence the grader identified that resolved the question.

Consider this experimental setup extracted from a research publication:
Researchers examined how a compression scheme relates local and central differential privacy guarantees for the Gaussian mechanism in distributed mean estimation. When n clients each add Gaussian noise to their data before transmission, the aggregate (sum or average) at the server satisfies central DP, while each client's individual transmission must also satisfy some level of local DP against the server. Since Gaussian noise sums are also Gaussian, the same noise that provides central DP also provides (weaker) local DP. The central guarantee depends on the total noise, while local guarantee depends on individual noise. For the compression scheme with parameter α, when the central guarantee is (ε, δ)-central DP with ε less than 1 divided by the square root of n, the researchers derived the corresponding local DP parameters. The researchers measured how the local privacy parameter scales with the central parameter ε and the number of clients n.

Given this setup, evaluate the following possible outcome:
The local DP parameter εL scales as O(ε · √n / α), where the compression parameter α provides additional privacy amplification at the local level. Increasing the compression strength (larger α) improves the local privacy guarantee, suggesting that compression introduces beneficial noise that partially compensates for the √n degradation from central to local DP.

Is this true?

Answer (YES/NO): NO